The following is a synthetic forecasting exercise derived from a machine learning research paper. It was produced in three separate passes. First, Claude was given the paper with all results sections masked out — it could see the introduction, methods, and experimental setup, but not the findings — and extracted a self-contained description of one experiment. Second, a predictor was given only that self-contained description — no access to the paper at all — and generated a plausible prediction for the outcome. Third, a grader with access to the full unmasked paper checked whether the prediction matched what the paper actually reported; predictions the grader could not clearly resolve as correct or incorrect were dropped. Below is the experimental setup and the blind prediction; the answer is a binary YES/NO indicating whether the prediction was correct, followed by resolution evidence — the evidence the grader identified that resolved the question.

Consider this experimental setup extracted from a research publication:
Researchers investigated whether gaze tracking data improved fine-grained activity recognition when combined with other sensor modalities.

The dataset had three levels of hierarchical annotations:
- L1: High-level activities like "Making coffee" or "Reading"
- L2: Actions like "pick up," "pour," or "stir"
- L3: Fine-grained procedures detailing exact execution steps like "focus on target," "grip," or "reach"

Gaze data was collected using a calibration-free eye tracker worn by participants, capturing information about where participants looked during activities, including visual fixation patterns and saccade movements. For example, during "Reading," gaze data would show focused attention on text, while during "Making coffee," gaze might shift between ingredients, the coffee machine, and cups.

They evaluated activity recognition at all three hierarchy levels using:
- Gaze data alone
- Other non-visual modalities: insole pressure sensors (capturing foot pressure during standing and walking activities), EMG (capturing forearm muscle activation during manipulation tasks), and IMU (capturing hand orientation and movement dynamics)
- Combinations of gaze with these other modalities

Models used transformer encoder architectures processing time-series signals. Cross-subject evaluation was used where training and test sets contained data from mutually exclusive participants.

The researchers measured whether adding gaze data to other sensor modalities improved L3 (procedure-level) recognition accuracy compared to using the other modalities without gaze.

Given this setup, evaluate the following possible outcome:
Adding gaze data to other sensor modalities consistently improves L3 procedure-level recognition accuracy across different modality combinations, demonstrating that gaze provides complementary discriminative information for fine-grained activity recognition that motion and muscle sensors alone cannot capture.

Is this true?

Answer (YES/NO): YES